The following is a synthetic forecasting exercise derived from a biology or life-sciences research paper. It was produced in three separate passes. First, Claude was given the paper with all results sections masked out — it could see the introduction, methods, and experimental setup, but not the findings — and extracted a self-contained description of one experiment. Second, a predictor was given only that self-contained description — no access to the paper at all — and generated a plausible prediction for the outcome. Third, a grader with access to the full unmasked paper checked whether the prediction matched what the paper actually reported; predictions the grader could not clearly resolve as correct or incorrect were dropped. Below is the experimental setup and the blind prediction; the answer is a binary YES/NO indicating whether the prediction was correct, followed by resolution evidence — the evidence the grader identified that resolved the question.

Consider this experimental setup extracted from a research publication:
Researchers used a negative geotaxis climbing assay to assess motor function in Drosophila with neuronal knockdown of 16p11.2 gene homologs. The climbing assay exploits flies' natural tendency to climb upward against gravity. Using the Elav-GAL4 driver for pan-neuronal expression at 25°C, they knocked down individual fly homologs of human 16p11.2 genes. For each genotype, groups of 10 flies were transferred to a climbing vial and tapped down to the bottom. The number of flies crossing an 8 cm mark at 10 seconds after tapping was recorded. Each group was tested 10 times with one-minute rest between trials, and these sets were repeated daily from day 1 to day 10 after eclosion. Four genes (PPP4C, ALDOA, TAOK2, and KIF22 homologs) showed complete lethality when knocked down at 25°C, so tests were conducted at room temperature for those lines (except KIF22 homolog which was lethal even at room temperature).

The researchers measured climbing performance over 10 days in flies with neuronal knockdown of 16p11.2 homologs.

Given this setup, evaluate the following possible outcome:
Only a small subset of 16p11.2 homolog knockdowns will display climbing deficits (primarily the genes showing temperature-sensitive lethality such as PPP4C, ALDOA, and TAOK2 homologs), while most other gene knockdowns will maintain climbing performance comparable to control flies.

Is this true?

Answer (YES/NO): NO